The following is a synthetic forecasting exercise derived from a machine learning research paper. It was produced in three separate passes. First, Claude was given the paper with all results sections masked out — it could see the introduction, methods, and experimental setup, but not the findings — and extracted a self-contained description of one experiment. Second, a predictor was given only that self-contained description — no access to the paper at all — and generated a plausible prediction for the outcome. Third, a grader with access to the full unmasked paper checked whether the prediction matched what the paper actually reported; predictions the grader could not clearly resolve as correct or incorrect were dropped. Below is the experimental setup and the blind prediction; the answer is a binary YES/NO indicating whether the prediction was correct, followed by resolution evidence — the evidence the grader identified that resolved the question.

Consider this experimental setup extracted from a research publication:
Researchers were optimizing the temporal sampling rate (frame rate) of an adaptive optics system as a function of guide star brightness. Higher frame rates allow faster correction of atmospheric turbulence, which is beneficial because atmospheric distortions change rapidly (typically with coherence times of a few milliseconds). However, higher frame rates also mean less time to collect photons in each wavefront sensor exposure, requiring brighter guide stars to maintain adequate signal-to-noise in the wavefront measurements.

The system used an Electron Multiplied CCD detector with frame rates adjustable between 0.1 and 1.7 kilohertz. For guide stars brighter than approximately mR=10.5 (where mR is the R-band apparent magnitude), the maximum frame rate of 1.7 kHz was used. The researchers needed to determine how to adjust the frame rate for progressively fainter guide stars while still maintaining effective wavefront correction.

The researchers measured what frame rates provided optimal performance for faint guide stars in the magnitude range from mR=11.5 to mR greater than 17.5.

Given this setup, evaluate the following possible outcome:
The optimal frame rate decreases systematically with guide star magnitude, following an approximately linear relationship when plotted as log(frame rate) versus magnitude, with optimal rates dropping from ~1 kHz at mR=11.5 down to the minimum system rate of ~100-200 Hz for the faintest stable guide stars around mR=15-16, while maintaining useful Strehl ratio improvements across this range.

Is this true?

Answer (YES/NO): NO